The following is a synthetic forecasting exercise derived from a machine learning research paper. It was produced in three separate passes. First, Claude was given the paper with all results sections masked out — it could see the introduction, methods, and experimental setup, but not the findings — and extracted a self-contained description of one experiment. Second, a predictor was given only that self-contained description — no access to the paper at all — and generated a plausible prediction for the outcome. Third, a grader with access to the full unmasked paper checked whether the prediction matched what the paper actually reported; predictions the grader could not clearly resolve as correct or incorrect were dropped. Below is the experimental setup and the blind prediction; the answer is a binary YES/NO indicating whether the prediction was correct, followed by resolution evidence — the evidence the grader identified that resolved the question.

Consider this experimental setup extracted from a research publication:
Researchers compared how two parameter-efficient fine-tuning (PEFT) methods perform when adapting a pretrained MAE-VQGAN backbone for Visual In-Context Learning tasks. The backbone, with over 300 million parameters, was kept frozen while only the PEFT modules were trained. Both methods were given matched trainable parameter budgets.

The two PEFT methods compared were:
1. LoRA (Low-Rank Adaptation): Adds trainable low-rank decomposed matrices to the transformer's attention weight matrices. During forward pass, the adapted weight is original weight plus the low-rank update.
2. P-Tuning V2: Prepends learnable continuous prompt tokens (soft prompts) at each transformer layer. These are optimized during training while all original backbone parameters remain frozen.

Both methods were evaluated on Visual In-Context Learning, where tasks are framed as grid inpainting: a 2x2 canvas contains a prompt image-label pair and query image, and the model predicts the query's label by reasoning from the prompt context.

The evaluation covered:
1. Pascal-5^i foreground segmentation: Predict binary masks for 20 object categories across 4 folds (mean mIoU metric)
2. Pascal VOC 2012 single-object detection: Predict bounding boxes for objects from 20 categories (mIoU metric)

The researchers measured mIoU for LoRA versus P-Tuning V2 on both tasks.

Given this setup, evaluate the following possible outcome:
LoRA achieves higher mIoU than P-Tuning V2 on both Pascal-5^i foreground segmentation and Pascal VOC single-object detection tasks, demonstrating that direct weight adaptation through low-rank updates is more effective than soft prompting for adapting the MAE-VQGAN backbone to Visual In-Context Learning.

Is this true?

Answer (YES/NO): NO